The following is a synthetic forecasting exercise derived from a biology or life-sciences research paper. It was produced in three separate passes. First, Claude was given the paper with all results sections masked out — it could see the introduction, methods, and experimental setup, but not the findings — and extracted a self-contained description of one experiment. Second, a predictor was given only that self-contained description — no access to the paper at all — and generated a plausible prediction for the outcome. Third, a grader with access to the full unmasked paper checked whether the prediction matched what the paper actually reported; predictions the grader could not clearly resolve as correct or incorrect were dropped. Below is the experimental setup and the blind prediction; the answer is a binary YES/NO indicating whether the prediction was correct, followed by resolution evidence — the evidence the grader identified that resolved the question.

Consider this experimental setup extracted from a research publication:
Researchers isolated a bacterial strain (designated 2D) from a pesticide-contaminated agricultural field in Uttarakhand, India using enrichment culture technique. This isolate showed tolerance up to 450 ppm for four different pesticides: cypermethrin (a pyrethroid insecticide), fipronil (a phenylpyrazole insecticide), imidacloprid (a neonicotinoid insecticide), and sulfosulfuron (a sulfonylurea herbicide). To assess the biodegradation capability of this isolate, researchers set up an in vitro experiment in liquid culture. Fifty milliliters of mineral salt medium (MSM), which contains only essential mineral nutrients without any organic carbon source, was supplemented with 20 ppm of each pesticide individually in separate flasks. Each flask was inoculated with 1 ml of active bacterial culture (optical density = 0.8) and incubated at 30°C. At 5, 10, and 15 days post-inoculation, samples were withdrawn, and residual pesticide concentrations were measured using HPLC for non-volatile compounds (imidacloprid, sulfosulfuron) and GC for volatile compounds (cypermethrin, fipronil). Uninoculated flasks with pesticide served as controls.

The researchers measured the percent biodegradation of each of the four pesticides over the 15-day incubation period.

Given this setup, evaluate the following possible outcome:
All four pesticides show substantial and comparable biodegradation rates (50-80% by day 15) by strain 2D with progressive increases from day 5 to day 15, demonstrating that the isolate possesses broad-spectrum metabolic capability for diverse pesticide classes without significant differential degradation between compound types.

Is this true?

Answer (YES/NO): NO